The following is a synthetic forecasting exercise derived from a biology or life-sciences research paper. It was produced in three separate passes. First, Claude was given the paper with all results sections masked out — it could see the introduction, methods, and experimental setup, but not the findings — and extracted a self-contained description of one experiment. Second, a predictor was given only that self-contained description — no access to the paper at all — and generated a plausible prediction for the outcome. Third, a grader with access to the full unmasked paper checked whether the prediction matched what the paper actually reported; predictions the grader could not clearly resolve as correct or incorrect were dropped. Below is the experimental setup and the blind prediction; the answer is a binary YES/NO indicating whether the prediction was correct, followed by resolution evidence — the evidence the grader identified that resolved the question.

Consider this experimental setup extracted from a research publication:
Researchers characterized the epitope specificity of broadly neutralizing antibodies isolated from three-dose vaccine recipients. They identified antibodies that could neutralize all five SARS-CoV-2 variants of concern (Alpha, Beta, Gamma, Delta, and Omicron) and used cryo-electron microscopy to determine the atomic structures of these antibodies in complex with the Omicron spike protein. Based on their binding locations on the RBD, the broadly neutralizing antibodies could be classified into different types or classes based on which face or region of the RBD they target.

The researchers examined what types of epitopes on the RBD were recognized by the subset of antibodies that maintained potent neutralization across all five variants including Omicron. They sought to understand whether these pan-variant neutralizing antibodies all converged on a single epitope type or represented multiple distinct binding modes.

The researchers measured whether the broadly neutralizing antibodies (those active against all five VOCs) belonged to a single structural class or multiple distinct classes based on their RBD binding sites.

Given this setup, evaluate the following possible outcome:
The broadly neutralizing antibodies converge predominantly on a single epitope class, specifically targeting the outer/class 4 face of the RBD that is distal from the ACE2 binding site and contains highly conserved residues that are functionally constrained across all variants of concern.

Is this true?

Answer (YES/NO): NO